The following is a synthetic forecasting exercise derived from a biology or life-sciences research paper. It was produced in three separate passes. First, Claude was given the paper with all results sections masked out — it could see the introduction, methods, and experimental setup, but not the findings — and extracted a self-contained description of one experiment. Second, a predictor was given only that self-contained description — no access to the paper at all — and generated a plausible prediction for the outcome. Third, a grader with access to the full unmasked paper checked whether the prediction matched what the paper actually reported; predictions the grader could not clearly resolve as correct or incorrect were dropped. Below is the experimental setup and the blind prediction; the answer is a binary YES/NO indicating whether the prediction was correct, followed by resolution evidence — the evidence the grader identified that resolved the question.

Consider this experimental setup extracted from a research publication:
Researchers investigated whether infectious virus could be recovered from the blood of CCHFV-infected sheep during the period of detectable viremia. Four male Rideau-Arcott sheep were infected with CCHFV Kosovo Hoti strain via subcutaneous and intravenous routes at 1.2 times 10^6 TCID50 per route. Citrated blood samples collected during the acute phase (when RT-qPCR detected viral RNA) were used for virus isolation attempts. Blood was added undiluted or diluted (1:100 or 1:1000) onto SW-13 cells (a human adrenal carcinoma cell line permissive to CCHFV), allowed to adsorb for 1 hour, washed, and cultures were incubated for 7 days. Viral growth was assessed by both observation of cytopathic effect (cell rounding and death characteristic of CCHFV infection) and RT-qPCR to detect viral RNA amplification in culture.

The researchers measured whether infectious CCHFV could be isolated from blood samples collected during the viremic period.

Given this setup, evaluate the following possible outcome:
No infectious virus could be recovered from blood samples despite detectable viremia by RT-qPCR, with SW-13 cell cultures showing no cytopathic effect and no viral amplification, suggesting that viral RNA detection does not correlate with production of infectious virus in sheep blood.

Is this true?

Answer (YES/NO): NO